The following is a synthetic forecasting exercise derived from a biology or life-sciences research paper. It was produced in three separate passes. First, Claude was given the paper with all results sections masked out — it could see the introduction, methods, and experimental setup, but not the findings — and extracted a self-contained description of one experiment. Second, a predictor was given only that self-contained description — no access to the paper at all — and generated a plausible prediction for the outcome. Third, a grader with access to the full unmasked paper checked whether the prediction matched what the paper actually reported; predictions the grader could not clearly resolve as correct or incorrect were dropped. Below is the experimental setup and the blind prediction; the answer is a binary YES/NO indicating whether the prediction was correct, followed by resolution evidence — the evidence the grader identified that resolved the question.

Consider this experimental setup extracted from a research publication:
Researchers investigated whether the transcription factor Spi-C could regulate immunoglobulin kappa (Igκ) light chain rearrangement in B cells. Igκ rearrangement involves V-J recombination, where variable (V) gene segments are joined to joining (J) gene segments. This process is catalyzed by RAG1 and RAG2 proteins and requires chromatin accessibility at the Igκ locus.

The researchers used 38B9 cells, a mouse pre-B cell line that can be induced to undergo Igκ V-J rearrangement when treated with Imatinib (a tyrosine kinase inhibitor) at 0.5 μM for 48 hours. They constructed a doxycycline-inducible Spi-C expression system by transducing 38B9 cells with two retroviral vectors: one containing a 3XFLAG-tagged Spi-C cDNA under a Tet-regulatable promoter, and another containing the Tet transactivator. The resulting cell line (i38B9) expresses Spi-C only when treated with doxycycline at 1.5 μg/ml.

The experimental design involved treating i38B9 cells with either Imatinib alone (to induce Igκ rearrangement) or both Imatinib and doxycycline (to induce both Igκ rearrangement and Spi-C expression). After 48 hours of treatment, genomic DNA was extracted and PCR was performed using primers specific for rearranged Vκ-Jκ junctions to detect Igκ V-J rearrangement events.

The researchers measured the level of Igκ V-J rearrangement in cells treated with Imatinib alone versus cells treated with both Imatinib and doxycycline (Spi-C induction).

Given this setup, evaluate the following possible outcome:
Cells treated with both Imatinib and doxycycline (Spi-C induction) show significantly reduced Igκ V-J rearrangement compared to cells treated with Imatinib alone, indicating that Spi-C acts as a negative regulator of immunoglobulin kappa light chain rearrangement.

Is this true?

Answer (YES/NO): YES